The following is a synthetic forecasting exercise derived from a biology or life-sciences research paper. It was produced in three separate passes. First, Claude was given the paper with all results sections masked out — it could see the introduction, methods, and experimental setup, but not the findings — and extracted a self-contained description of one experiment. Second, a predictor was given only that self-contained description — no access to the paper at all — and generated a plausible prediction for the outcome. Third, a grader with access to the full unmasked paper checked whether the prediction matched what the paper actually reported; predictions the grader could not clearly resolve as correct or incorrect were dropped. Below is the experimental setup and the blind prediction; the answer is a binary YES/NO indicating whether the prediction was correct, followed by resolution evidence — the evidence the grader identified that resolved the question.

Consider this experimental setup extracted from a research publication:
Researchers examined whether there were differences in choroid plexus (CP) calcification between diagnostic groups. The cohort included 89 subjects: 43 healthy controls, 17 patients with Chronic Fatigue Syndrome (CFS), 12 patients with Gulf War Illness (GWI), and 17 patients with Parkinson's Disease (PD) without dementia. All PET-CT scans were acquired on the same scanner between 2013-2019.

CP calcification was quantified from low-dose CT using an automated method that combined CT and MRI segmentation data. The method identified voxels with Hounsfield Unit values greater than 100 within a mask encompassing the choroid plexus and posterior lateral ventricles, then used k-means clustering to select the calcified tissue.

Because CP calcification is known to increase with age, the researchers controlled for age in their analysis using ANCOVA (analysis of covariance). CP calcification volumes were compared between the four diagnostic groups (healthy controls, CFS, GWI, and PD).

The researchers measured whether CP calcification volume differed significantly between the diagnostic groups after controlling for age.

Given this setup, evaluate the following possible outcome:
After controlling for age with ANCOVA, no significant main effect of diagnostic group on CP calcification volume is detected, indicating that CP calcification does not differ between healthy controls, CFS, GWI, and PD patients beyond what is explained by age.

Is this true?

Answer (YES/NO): YES